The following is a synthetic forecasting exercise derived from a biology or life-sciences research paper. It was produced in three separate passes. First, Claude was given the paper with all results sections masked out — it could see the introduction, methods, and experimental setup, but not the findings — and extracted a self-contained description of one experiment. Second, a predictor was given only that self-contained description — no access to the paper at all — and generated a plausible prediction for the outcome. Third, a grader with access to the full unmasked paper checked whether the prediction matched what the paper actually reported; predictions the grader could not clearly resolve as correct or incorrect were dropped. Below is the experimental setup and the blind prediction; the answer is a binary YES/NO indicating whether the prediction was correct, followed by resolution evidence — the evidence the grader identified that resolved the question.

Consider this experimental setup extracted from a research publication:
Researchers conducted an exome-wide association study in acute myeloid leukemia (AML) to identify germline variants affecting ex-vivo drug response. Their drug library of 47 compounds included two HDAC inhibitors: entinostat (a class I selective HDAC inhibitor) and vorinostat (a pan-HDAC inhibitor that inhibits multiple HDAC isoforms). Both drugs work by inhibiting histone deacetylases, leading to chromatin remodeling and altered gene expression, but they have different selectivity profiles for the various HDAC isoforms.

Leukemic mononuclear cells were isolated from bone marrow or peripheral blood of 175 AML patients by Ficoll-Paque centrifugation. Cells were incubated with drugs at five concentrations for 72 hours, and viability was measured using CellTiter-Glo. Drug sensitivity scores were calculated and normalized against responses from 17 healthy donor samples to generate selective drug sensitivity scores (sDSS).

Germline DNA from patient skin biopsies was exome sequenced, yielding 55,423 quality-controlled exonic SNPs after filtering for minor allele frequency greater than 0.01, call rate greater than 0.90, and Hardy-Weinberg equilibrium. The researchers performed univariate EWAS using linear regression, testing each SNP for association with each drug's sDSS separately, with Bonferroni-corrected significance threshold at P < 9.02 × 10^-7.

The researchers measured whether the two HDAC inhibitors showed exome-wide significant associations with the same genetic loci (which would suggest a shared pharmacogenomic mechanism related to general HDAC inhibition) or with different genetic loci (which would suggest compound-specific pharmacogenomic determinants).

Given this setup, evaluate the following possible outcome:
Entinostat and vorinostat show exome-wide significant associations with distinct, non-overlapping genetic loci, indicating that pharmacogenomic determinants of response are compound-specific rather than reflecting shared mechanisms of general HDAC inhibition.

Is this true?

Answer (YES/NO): YES